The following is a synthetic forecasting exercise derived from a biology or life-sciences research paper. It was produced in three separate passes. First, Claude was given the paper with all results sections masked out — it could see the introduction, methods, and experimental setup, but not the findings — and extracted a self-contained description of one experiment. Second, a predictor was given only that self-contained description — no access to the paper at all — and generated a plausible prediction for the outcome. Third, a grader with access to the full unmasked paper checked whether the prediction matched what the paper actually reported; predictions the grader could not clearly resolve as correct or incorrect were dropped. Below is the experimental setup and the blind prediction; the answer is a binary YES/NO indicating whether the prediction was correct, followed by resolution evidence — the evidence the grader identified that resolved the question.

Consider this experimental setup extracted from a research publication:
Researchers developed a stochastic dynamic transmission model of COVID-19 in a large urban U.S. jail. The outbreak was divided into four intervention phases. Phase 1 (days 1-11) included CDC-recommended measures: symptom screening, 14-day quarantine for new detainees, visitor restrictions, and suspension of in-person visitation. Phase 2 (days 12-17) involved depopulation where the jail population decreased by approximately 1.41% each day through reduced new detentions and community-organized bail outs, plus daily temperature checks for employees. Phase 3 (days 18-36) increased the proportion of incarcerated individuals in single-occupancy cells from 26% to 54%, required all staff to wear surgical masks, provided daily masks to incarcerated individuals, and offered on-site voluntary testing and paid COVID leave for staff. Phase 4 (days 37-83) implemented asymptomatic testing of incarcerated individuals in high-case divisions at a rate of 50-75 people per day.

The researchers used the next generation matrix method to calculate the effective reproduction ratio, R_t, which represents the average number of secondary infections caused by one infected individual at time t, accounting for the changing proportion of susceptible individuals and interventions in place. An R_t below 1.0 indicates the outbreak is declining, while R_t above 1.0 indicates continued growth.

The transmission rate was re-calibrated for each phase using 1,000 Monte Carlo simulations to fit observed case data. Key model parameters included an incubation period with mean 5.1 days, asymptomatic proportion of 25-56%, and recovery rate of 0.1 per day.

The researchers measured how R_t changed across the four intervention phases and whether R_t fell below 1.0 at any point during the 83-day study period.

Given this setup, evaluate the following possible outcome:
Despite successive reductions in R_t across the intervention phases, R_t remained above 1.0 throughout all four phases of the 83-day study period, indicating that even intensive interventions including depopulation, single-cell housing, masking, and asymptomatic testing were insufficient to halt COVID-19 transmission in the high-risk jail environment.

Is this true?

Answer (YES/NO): NO